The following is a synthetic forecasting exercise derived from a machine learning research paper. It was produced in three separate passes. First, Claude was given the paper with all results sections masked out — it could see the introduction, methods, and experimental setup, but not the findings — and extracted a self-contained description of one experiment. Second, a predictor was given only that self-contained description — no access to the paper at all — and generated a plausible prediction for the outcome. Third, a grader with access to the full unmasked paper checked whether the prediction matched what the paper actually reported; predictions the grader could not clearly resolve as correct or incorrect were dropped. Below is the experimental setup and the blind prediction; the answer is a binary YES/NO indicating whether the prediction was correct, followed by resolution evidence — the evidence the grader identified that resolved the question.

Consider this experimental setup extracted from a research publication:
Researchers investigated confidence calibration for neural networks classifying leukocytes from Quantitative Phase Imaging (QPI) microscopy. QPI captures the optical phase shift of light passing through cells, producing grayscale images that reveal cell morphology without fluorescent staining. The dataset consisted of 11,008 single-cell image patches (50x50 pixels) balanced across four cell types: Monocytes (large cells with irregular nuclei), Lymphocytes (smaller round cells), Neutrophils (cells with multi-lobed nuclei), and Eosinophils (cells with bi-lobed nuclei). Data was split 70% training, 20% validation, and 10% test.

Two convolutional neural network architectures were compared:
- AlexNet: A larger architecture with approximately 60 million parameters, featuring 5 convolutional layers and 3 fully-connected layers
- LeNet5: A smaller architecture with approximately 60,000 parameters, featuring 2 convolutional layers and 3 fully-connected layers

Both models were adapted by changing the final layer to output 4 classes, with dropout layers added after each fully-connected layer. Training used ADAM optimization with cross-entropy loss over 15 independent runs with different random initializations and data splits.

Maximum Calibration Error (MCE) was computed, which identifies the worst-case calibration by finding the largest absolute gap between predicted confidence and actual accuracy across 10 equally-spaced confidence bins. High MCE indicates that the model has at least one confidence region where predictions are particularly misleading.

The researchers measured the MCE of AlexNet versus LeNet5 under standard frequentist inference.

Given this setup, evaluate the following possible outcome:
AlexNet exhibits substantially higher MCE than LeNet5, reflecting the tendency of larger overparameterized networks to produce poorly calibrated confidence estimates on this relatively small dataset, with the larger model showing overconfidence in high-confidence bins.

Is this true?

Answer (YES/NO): YES